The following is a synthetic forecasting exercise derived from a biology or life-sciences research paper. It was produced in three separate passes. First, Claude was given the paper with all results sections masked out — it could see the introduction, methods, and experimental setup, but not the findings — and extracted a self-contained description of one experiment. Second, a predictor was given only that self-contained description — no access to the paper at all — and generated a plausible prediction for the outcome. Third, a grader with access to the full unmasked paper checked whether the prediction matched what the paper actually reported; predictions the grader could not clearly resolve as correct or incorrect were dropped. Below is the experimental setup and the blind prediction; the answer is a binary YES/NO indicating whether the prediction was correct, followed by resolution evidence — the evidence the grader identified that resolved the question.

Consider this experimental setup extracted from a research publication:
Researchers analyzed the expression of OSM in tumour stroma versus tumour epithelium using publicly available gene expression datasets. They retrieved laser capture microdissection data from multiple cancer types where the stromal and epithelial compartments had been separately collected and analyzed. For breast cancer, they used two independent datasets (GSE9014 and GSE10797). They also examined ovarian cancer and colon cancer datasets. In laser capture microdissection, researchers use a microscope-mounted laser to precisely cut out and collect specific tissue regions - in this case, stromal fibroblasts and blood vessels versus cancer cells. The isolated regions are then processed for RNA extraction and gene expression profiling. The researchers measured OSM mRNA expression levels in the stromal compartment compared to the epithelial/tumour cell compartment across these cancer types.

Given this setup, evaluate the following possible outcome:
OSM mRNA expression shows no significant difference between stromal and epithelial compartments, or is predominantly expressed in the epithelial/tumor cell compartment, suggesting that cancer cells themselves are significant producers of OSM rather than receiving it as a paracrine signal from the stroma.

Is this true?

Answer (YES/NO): NO